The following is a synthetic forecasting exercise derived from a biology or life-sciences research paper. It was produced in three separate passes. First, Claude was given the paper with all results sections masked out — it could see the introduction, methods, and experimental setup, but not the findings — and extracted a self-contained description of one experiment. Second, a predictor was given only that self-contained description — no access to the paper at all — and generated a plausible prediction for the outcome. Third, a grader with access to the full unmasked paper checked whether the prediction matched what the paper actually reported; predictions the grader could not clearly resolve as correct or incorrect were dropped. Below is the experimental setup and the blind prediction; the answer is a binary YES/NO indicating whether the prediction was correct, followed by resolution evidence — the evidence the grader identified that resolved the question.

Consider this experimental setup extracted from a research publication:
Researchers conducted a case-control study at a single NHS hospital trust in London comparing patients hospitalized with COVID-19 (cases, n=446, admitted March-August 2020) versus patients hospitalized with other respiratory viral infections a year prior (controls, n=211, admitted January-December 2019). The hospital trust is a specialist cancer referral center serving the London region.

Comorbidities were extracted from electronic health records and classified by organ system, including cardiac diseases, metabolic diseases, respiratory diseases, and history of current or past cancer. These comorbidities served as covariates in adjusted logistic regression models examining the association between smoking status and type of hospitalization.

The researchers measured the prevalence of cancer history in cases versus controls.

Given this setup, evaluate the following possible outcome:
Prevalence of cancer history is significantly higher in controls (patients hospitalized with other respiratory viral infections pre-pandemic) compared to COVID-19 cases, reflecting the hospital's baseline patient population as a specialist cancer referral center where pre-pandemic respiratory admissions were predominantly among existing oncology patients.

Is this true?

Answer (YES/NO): YES